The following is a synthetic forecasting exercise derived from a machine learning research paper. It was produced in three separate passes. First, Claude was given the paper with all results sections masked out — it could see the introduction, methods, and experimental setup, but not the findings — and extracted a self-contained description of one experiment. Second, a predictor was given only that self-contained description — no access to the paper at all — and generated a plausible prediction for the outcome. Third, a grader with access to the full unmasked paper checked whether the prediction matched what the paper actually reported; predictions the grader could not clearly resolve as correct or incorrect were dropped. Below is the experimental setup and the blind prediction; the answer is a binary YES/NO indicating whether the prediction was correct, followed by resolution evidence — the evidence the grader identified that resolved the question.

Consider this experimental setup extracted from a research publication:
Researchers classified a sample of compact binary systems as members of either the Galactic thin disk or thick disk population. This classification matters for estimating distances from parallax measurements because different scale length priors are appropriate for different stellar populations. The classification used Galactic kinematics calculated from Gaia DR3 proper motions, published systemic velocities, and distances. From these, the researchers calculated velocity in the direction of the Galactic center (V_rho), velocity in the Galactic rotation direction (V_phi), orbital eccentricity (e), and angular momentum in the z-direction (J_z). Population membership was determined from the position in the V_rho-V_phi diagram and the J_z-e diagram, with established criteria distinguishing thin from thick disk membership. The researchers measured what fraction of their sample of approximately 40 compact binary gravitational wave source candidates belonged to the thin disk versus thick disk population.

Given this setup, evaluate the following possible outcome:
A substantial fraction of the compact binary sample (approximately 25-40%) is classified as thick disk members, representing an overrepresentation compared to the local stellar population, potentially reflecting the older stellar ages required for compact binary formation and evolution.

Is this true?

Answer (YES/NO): NO